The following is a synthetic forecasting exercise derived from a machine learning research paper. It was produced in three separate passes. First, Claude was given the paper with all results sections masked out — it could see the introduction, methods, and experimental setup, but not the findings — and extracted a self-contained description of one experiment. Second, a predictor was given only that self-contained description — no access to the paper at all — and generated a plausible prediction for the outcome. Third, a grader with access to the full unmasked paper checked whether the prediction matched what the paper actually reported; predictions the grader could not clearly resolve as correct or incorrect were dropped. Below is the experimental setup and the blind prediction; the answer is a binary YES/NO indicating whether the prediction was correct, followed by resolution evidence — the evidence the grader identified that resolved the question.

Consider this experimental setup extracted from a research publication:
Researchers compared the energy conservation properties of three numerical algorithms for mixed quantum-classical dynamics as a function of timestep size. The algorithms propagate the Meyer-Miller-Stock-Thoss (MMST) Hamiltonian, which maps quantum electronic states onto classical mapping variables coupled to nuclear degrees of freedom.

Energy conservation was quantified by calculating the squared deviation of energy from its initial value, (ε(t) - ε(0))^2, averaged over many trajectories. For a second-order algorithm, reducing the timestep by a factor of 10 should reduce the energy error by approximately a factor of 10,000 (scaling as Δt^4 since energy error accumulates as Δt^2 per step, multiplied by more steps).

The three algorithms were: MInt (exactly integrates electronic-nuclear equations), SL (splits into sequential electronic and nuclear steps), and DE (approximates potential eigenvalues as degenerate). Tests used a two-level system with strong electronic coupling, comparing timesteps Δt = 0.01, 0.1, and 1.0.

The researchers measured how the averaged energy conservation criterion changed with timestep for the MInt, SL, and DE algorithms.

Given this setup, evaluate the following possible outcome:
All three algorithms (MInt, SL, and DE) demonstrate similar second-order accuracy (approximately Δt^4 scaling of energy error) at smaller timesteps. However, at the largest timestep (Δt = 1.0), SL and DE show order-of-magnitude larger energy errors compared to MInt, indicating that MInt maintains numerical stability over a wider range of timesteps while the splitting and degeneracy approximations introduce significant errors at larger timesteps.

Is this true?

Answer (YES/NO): NO